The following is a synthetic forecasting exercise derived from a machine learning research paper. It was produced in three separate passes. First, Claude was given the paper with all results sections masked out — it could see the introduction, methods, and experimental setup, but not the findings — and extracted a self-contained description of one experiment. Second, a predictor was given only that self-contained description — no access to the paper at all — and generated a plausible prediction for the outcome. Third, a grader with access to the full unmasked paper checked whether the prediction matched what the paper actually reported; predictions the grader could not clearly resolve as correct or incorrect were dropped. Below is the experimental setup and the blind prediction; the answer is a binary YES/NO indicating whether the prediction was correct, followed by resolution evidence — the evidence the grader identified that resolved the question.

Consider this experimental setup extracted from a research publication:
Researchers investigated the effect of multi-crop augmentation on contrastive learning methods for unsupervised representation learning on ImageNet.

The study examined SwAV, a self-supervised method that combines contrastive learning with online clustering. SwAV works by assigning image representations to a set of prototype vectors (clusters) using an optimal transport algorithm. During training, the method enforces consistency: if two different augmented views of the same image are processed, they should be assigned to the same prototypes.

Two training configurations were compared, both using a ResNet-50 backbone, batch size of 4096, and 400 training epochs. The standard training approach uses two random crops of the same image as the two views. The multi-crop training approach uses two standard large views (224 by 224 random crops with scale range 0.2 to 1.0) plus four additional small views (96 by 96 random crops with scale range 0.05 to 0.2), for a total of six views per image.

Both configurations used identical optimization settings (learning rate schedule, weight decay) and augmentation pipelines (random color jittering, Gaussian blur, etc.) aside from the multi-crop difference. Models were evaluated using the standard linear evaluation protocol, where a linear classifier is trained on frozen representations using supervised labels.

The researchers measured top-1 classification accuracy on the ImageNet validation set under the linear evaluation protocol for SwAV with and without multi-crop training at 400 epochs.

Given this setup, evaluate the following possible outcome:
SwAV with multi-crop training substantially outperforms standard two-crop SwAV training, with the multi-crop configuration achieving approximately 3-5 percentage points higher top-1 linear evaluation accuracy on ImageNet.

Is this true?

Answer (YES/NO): YES